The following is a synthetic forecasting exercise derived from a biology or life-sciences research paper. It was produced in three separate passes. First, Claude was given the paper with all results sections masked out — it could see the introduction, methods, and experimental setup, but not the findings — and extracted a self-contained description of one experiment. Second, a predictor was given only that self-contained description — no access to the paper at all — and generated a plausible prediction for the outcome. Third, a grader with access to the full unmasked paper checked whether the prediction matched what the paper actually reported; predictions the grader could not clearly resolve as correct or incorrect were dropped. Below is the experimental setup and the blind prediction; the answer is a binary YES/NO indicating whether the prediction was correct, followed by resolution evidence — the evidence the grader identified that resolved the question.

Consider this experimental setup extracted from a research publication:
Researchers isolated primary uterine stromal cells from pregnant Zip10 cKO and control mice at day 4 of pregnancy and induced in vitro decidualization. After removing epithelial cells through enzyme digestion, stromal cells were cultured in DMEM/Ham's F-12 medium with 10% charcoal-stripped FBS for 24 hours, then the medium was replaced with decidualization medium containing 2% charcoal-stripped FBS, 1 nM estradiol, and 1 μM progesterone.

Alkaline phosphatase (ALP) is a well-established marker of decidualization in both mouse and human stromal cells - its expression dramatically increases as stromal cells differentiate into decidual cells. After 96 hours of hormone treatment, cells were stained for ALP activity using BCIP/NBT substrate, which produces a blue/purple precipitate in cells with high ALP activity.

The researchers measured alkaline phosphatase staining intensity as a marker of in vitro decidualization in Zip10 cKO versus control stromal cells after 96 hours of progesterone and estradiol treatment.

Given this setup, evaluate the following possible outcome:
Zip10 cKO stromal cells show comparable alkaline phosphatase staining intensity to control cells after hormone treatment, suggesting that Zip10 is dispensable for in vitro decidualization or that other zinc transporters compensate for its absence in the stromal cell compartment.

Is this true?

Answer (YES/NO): YES